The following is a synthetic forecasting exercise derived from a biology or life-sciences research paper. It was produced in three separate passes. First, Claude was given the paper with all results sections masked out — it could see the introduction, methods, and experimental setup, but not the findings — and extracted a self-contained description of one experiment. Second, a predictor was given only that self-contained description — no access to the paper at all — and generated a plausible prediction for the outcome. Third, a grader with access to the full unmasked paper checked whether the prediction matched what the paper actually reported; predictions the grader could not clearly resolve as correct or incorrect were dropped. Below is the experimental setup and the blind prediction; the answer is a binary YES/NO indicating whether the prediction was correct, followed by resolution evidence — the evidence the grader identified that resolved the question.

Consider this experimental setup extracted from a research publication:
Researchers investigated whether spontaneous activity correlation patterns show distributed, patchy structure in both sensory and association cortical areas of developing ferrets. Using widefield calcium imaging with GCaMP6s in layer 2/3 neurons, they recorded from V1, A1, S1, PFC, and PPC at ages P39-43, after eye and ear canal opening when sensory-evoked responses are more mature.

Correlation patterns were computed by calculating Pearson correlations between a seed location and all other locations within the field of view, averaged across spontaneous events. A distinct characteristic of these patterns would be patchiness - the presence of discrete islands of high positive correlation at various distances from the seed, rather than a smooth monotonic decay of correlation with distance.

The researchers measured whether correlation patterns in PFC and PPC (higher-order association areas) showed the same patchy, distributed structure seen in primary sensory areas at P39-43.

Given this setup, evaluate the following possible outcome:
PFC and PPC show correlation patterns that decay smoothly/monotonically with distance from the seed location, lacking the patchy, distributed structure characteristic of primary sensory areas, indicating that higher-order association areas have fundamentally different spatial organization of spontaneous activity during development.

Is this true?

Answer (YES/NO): NO